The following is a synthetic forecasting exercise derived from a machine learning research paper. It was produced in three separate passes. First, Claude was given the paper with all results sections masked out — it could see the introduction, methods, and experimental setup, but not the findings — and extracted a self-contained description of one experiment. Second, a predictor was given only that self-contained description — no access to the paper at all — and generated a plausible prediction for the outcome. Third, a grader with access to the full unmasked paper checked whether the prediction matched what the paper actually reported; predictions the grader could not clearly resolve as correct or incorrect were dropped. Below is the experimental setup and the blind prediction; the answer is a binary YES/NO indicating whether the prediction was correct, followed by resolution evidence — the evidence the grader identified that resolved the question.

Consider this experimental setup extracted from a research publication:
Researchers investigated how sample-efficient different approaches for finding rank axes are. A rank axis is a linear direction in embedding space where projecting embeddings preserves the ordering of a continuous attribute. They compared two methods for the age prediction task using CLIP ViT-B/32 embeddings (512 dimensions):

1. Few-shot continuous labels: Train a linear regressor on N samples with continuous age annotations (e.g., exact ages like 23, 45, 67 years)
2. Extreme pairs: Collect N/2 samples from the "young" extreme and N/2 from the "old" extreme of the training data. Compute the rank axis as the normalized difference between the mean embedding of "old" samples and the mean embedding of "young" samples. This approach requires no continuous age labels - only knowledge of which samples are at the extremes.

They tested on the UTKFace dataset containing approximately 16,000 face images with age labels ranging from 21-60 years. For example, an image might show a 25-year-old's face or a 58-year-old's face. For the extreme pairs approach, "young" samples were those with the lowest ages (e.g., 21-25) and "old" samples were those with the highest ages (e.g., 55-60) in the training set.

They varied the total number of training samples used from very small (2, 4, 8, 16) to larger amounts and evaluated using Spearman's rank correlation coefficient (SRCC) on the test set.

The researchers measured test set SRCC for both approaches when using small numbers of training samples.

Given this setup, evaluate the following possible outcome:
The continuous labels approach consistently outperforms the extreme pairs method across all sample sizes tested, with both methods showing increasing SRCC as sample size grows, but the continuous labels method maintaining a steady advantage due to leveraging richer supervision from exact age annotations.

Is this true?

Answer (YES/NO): NO